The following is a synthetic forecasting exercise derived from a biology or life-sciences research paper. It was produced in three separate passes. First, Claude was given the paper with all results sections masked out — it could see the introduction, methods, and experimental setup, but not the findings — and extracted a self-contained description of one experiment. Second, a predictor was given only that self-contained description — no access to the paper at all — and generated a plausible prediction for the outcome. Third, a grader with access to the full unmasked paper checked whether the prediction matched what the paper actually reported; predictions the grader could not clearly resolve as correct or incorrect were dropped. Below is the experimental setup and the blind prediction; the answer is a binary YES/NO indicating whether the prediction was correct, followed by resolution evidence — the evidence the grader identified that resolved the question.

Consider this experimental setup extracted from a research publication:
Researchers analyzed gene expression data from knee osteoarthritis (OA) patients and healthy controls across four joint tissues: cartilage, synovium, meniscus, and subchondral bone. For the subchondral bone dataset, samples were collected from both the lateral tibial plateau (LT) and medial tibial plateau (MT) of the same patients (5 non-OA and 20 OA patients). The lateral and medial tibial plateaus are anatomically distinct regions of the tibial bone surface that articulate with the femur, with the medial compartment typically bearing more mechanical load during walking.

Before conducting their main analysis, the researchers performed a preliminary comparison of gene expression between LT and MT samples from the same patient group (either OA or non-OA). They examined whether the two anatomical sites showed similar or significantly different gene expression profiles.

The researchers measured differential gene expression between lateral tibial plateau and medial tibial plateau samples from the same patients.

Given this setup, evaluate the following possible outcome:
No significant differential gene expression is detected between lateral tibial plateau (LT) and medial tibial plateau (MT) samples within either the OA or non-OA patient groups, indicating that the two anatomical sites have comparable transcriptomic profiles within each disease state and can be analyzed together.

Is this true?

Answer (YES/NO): NO